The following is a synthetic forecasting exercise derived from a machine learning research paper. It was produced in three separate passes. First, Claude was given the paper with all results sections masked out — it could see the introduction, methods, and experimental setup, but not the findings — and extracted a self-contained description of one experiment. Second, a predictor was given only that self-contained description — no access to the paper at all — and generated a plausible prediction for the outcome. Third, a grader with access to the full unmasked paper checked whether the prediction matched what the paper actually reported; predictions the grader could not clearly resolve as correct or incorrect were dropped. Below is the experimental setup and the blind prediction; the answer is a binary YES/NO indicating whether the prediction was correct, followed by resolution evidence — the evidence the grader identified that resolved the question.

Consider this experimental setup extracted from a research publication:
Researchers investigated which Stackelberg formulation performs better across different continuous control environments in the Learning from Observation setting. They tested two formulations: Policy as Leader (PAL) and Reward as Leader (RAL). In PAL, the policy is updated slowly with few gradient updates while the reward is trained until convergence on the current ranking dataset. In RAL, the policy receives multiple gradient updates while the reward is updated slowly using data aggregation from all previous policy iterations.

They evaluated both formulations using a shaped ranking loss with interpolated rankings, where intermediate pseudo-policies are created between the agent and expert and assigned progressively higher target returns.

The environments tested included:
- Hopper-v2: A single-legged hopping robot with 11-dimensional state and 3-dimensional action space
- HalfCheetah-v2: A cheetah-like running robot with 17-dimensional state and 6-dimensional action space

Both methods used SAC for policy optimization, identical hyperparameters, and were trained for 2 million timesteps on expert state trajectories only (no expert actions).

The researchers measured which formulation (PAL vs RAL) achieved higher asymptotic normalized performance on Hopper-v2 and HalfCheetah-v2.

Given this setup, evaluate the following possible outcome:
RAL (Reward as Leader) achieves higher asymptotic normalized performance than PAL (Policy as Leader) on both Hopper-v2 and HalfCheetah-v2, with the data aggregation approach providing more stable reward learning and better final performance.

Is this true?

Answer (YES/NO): YES